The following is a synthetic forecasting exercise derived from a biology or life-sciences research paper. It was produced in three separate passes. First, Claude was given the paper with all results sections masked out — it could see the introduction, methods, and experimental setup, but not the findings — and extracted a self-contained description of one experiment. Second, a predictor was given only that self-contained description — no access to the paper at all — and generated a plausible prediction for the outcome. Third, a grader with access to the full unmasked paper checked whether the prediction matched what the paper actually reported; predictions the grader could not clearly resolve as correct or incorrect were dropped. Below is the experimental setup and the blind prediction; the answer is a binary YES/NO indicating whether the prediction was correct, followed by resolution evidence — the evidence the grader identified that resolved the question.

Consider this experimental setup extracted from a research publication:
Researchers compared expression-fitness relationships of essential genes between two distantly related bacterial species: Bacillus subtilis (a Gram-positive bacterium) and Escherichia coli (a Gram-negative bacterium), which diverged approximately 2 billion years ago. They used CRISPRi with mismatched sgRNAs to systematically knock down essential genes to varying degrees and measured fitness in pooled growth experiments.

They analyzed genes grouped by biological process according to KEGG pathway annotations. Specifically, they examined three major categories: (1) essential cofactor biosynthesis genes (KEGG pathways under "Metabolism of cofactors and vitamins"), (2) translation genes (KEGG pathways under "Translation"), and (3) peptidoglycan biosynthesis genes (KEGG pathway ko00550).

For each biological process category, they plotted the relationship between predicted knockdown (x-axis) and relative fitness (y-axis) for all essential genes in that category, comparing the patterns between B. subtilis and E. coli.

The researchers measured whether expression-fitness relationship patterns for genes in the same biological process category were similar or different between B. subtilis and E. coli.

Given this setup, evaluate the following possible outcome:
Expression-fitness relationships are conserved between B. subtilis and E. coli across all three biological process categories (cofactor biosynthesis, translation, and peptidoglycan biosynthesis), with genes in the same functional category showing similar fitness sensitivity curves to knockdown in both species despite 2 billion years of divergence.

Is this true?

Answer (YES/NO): YES